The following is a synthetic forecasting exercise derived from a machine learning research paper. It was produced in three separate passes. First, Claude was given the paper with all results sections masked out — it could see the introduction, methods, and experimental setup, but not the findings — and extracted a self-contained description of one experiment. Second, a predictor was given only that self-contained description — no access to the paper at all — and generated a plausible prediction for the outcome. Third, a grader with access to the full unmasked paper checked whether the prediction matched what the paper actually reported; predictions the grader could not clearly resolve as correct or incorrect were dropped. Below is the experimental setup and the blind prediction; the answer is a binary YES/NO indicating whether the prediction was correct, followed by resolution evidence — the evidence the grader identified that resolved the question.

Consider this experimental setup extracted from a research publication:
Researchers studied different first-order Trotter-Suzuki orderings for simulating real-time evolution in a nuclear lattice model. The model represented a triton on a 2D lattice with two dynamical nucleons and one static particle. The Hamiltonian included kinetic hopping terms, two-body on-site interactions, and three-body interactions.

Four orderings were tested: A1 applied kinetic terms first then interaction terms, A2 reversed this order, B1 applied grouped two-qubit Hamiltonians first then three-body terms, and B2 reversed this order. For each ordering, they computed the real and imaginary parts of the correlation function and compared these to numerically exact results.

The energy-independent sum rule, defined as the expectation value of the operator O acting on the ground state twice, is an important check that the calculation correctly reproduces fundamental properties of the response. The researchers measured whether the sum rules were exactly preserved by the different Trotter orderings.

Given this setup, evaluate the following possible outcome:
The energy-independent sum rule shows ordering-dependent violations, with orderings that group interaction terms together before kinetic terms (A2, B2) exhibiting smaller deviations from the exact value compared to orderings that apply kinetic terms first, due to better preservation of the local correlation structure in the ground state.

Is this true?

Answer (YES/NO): NO